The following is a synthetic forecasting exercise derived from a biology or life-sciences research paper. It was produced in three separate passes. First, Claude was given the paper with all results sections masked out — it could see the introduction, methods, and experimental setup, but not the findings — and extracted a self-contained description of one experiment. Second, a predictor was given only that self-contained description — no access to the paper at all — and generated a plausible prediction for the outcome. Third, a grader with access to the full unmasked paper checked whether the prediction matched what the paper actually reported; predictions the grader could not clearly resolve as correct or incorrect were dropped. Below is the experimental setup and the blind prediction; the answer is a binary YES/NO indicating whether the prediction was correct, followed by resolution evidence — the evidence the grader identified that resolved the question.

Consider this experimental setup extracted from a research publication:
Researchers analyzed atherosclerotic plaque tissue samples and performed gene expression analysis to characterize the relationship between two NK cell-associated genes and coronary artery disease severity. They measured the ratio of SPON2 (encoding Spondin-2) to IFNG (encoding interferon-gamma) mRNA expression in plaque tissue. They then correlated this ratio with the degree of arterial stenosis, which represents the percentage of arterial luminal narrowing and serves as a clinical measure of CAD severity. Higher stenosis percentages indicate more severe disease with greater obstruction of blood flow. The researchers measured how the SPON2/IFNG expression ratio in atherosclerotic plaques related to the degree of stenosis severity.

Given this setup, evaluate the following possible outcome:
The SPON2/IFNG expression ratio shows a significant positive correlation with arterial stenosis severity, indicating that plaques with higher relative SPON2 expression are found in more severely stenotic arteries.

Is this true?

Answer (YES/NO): YES